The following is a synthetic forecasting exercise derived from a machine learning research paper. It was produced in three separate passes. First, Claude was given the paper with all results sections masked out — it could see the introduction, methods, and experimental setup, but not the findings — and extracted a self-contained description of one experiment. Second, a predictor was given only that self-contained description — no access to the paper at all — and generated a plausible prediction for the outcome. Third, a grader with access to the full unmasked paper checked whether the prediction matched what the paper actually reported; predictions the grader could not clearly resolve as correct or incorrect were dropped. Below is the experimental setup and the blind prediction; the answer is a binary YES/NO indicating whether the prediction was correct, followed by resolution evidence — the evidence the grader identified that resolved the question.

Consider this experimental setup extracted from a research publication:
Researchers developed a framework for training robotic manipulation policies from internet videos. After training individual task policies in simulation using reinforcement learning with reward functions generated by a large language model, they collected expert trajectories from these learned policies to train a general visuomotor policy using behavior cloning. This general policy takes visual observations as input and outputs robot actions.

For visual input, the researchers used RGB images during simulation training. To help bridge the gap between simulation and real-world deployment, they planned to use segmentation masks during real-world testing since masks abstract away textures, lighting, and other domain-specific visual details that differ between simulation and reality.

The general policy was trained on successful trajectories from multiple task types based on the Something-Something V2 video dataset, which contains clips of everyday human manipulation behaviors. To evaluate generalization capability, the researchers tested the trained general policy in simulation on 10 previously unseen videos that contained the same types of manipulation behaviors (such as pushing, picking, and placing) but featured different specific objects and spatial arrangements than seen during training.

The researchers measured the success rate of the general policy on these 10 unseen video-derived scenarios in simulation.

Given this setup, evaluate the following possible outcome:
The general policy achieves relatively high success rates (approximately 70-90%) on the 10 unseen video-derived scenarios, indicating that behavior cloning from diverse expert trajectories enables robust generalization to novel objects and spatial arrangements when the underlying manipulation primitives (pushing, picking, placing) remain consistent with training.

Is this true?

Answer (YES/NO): YES